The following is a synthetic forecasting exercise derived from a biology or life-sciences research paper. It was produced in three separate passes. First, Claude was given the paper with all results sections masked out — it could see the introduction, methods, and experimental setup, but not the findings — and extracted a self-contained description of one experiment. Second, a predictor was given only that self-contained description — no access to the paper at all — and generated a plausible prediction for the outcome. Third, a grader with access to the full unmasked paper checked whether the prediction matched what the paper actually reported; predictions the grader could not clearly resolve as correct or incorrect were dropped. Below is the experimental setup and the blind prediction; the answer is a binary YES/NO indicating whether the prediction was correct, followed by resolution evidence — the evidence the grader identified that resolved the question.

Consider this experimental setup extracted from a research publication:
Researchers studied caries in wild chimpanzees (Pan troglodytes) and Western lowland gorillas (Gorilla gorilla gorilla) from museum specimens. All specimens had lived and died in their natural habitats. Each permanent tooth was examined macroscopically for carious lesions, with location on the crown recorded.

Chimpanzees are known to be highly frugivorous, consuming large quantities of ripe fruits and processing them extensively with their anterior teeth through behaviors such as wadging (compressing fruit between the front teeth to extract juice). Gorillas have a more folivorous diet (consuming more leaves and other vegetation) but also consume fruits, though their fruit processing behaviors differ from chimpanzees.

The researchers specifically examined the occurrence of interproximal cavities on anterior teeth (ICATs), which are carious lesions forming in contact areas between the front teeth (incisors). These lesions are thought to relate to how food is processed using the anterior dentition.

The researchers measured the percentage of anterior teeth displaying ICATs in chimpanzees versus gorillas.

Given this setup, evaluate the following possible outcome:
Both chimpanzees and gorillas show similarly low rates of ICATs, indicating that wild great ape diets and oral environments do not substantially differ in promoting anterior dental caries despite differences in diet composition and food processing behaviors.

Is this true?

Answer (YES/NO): NO